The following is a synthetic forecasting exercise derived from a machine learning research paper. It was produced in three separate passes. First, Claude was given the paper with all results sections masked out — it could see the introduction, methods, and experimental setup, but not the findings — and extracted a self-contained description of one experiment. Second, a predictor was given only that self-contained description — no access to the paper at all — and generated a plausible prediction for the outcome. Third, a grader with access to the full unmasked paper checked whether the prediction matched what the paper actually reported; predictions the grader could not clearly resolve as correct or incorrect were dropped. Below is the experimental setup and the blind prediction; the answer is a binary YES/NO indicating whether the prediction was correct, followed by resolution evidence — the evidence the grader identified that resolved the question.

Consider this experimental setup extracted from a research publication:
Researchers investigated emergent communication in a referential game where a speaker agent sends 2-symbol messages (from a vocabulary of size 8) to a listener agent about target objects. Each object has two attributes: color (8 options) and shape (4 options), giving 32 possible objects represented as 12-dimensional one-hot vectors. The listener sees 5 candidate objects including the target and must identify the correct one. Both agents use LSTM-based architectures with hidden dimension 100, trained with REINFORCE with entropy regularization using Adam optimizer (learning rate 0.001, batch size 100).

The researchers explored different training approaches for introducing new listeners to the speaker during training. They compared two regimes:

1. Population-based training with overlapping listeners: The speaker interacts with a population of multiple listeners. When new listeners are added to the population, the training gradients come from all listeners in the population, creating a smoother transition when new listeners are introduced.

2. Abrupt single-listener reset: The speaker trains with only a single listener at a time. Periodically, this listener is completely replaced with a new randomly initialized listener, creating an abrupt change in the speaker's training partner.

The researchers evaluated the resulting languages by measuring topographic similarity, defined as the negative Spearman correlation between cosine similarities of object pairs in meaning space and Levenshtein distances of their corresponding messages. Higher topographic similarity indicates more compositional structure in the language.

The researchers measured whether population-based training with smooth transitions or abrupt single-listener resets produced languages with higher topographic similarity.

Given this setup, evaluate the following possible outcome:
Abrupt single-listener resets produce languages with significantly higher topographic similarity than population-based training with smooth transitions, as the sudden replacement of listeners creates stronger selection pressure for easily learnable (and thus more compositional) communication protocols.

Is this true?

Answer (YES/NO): YES